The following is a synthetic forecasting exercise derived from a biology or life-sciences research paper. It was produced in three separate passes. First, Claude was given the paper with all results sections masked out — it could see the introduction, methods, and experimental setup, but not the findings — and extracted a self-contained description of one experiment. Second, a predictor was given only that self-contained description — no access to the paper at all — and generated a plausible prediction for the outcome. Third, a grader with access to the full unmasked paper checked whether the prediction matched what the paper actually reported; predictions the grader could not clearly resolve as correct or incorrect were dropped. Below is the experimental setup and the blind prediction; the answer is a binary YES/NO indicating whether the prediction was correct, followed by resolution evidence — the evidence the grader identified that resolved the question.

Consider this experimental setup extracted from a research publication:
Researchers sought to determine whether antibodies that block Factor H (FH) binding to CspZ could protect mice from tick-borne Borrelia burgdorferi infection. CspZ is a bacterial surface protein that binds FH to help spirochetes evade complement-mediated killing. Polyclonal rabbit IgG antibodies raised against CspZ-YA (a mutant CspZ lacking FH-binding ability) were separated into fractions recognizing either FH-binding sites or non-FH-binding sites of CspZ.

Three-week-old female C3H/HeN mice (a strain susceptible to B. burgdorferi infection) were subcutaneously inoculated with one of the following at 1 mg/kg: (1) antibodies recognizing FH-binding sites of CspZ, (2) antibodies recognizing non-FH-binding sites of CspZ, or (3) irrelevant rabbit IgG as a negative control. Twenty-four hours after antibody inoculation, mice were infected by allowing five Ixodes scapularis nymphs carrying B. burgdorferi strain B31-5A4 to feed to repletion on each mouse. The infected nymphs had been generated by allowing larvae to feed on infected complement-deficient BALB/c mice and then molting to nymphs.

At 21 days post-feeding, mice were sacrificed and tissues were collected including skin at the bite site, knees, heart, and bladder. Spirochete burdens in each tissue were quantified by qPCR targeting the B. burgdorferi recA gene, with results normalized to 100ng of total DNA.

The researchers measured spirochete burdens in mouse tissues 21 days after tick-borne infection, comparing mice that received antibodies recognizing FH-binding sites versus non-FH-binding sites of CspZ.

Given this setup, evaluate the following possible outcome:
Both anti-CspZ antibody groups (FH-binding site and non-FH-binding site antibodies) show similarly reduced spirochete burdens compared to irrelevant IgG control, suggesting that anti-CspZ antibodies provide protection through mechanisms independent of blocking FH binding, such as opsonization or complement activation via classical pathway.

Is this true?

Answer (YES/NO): NO